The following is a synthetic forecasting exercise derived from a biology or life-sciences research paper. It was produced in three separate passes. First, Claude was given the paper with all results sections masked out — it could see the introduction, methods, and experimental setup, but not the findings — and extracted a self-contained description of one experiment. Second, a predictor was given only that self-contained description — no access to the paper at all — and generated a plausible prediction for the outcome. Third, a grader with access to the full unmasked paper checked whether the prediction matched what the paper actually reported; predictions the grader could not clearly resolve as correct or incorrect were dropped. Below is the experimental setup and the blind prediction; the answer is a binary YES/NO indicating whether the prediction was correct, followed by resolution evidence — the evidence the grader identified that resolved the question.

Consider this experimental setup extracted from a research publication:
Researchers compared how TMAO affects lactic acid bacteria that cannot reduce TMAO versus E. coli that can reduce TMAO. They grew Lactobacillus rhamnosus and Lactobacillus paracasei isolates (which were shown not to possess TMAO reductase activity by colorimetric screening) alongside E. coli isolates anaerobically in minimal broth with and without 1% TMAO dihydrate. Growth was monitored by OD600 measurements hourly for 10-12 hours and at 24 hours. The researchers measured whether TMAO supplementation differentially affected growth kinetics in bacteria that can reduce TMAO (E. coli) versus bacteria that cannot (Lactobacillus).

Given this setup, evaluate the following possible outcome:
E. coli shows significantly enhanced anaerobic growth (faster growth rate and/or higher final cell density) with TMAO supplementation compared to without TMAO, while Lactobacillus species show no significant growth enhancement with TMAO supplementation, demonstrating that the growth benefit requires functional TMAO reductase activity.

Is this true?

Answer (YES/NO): NO